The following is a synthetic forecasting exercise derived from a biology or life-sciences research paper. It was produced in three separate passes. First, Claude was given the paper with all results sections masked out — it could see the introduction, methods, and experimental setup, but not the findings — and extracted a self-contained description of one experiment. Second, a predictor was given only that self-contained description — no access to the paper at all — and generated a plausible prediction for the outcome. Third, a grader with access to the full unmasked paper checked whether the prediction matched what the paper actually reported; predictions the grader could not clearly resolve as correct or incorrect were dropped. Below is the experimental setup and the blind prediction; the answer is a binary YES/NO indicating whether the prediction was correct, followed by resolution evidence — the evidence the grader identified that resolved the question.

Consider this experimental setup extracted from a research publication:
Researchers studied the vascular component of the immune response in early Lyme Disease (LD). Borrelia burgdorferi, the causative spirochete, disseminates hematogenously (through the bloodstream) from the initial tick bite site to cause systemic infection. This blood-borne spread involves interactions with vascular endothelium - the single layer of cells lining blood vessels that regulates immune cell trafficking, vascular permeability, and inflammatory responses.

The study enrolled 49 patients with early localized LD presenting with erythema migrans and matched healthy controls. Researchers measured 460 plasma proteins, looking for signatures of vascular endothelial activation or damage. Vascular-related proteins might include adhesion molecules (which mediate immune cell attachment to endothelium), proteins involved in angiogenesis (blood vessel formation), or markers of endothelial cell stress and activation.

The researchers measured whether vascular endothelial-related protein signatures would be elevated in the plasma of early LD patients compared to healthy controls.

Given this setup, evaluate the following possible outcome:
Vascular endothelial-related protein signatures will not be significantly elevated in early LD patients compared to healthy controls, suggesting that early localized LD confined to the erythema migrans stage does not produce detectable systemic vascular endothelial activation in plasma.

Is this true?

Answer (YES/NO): NO